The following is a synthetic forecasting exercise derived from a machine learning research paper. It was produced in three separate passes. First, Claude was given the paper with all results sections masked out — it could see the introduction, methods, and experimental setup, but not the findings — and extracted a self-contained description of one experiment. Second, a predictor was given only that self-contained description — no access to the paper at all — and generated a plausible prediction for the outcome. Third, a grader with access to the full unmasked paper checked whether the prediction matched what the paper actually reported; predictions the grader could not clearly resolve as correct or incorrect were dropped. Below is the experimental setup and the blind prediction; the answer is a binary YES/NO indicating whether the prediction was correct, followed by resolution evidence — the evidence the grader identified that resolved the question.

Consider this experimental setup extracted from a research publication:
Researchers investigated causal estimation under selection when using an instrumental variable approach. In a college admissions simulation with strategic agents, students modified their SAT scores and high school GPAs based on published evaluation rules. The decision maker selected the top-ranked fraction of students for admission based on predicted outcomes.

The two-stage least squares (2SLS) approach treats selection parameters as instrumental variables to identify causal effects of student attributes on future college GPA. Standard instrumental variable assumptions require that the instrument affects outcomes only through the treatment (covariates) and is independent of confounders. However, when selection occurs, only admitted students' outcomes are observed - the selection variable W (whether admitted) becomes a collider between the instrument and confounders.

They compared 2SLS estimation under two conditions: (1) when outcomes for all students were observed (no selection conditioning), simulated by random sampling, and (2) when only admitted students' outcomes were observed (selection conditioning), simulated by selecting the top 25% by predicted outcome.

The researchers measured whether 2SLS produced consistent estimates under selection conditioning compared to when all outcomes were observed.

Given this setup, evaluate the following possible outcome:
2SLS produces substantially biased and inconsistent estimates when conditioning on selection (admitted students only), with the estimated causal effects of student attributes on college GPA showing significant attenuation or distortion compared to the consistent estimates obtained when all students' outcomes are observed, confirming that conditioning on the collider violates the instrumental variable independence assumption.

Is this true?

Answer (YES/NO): YES